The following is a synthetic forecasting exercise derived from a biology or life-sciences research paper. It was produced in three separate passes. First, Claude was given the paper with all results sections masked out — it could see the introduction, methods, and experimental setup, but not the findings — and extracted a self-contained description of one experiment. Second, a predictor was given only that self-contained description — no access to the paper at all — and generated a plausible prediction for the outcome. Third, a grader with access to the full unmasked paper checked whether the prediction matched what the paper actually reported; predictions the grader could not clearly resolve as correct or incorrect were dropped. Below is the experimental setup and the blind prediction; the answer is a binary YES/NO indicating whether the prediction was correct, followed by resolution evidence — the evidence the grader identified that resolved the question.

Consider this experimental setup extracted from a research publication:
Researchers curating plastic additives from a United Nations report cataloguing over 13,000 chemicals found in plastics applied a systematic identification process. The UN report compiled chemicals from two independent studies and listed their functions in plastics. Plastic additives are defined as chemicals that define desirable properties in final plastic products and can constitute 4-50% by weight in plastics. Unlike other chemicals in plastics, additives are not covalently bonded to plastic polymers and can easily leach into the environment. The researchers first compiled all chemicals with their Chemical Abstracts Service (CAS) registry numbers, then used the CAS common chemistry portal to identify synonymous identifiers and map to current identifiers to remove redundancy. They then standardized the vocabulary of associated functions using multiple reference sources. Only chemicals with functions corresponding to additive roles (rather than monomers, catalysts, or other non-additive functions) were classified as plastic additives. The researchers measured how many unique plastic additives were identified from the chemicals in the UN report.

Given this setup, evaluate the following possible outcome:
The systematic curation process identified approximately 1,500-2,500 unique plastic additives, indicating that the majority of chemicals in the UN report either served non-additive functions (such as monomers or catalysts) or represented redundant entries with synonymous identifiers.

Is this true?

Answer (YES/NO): NO